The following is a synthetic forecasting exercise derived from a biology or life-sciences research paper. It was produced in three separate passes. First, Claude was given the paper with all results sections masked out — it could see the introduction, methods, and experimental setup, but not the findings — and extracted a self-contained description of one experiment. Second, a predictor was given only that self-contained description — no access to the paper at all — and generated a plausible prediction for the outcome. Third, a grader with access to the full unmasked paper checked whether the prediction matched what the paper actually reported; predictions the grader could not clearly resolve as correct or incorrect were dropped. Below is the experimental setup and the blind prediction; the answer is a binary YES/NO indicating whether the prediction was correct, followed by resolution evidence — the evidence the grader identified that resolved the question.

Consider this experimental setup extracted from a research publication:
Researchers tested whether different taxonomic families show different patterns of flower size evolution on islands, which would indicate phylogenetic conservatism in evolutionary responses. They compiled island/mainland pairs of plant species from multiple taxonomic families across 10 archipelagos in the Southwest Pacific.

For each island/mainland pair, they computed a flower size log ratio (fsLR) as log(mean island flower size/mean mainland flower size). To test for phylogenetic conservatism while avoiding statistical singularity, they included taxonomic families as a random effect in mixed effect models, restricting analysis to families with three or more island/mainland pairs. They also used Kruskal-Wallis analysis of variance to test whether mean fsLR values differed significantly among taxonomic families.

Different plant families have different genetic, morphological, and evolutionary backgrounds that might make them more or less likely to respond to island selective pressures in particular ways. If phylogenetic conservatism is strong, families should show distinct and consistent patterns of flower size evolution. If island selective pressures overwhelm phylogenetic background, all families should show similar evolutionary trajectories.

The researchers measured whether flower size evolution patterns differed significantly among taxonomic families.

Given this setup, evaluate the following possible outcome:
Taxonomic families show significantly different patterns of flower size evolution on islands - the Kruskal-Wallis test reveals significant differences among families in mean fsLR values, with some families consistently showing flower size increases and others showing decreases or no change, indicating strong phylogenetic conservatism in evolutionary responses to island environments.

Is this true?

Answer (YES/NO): NO